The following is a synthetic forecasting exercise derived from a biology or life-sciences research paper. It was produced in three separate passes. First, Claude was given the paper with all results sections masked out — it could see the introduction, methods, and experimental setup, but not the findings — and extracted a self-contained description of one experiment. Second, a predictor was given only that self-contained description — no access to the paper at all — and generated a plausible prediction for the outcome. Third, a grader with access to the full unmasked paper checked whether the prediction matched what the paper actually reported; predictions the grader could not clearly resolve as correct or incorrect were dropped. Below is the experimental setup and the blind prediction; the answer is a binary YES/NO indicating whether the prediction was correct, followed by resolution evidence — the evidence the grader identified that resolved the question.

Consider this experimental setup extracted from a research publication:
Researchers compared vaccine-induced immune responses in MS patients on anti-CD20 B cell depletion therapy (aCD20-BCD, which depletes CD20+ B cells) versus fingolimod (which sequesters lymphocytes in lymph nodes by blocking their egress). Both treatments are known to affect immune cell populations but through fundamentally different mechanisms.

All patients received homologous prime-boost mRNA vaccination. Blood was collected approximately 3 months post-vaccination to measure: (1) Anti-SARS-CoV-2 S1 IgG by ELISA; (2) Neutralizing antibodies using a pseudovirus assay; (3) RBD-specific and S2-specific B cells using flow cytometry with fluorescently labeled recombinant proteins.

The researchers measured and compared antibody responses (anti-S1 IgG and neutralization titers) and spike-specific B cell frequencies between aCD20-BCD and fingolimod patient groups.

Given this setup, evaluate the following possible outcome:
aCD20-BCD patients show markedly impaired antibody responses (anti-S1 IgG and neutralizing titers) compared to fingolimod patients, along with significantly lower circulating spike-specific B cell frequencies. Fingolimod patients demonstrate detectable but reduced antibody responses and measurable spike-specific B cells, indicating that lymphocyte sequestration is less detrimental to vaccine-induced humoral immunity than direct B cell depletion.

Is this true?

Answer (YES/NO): NO